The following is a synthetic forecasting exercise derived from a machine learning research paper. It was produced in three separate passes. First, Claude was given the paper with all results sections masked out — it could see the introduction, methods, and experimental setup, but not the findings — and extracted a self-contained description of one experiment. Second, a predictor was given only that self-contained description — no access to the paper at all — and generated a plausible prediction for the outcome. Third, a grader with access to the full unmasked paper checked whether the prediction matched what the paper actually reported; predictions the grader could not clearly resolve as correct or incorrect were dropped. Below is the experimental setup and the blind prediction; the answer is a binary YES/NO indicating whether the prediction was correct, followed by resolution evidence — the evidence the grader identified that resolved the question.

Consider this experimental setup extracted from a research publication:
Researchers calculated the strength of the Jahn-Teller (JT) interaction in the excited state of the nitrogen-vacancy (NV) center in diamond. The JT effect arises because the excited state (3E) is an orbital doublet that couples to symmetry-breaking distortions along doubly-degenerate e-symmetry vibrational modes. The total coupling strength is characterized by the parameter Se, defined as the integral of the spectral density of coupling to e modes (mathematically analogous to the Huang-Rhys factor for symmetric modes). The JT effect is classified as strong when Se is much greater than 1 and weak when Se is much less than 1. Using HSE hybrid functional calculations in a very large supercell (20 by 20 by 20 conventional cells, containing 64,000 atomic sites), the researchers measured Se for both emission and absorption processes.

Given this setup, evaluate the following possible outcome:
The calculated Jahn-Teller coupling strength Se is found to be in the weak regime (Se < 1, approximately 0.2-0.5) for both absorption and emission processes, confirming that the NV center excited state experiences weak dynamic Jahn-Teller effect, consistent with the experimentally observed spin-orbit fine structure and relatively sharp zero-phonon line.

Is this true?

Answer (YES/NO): NO